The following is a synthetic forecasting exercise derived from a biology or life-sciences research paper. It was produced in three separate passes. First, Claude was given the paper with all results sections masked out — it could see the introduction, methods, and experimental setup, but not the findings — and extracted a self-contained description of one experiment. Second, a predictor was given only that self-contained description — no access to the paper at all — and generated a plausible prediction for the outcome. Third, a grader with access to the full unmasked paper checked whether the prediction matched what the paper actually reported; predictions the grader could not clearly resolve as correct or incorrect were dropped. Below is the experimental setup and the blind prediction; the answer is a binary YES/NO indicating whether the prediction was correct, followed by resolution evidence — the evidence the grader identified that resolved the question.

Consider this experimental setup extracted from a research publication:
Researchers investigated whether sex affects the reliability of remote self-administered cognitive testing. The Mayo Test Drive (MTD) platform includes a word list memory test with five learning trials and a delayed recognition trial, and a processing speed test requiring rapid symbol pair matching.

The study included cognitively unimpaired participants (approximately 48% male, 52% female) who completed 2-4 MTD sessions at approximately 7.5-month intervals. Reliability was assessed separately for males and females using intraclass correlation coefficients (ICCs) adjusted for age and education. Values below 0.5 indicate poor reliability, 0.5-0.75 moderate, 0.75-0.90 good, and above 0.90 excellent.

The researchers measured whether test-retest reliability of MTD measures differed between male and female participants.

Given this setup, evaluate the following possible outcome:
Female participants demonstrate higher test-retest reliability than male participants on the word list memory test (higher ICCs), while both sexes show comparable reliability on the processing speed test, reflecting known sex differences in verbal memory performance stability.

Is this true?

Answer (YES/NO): NO